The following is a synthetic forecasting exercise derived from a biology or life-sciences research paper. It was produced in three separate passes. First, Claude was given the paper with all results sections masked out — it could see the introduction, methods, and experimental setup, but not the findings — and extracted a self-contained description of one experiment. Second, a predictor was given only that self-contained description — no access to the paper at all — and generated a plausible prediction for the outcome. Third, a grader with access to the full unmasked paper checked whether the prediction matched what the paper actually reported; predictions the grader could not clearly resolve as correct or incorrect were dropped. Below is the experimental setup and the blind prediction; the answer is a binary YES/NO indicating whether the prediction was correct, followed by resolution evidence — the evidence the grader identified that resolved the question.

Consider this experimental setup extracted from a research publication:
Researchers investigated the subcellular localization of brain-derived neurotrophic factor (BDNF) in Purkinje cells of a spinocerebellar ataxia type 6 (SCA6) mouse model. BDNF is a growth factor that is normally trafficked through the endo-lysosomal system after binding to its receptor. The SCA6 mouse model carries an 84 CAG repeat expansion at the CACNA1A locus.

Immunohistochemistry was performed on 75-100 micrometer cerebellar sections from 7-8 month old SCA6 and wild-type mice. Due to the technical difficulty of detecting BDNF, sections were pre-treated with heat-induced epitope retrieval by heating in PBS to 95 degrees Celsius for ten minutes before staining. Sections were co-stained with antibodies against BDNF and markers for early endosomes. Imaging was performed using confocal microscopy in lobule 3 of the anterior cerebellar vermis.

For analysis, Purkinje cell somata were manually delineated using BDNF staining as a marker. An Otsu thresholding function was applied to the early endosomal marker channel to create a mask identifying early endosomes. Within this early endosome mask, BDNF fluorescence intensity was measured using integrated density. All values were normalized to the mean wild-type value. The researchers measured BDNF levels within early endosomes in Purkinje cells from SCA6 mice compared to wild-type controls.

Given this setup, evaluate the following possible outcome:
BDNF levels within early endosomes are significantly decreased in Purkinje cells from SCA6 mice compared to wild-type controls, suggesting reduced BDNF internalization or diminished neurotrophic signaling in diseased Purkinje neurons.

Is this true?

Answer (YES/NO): NO